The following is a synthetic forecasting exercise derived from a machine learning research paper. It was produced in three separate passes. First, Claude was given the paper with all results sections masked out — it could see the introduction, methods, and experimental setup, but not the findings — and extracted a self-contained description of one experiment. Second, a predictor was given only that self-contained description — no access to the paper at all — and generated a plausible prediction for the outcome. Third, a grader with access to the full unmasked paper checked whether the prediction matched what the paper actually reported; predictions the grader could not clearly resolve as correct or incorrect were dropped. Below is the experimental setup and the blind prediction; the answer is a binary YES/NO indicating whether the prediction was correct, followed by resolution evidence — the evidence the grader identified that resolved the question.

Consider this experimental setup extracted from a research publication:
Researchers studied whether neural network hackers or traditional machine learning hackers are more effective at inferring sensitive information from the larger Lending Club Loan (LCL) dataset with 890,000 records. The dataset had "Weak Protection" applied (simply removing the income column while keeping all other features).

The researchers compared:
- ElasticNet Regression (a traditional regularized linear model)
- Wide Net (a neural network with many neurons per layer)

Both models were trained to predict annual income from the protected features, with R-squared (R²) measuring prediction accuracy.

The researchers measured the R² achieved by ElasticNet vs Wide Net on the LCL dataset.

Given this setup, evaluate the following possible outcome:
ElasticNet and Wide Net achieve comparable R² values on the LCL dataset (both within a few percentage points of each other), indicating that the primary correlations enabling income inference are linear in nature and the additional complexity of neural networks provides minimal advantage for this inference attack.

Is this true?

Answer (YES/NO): NO